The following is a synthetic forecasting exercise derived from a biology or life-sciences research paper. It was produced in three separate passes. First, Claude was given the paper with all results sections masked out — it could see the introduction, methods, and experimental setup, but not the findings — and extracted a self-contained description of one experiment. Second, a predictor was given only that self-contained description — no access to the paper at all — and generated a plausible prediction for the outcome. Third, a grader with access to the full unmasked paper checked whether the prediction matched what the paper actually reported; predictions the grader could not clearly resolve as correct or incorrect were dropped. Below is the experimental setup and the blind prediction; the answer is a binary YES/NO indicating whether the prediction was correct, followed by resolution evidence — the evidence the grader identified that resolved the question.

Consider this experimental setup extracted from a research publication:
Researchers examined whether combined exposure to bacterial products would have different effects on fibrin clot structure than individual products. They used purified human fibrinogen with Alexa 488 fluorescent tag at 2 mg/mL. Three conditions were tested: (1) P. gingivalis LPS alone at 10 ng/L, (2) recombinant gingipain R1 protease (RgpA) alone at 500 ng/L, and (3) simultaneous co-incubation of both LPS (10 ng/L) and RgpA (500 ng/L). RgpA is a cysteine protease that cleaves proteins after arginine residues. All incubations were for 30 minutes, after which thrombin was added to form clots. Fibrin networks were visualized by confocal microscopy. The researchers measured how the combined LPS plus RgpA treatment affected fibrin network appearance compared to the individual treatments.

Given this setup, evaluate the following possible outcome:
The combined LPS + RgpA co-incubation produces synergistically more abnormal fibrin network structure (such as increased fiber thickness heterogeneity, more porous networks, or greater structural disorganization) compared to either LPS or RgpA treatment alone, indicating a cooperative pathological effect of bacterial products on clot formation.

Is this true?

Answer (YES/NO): NO